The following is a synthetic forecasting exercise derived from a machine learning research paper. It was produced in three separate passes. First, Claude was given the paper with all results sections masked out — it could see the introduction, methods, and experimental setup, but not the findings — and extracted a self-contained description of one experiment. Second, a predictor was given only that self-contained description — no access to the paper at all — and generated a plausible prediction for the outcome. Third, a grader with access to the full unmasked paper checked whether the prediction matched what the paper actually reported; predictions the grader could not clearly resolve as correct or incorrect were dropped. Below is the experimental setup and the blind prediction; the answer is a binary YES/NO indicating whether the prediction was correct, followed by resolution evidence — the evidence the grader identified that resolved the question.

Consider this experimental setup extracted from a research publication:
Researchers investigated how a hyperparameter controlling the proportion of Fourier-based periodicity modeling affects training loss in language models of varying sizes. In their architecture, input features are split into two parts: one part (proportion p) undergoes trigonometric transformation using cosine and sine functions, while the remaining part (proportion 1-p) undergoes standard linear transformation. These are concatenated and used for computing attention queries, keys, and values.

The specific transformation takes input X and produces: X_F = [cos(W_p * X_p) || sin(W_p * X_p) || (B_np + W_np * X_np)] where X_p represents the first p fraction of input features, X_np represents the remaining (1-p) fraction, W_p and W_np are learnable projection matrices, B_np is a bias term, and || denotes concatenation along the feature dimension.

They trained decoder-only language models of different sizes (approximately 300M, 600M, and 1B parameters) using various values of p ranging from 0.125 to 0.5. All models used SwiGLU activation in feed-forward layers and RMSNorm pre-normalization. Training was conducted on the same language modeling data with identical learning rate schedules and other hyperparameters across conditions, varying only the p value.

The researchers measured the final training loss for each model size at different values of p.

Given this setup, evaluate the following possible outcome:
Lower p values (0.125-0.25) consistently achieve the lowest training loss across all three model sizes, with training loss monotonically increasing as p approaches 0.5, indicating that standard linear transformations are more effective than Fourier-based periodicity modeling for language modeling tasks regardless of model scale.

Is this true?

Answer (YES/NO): NO